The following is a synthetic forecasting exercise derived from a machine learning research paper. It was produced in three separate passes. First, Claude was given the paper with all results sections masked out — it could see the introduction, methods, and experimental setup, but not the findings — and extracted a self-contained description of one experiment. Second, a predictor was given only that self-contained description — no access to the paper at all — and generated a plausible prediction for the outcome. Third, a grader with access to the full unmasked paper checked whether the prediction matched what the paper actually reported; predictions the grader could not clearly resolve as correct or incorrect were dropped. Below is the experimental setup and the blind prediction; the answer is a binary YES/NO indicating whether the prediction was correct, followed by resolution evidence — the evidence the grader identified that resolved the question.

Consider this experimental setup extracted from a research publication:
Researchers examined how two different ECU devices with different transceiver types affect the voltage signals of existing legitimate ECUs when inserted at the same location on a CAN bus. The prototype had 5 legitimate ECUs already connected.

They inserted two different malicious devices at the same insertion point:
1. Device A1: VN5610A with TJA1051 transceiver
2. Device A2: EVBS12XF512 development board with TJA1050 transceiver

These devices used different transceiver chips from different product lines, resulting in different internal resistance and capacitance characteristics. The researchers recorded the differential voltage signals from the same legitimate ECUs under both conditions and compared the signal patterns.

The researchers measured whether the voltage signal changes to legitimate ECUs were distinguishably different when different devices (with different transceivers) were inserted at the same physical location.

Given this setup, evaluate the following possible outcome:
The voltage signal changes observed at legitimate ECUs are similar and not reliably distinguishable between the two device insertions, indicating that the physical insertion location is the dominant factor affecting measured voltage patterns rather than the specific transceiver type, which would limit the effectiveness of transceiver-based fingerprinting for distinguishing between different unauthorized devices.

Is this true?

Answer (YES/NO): NO